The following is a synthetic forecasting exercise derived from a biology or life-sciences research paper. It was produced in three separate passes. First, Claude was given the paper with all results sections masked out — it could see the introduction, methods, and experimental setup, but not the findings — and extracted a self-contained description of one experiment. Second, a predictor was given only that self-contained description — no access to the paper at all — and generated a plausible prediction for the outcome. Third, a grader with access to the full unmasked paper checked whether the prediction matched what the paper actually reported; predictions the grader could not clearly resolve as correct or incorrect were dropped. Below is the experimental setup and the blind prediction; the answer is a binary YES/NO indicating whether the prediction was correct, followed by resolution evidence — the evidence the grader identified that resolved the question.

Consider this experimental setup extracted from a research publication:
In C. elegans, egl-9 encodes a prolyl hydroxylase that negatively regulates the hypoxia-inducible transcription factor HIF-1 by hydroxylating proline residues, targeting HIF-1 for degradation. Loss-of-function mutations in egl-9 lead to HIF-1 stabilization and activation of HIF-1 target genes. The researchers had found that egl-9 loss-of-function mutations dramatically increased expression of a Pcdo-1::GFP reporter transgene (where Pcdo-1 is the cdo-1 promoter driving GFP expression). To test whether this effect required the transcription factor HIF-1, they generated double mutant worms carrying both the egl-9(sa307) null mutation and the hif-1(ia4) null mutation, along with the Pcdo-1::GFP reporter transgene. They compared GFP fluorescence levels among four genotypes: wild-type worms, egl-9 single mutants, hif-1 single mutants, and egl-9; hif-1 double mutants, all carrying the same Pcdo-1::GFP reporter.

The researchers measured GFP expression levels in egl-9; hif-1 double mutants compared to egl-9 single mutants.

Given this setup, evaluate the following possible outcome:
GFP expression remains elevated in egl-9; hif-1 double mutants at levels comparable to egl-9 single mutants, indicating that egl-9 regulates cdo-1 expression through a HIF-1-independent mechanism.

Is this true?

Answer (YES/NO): NO